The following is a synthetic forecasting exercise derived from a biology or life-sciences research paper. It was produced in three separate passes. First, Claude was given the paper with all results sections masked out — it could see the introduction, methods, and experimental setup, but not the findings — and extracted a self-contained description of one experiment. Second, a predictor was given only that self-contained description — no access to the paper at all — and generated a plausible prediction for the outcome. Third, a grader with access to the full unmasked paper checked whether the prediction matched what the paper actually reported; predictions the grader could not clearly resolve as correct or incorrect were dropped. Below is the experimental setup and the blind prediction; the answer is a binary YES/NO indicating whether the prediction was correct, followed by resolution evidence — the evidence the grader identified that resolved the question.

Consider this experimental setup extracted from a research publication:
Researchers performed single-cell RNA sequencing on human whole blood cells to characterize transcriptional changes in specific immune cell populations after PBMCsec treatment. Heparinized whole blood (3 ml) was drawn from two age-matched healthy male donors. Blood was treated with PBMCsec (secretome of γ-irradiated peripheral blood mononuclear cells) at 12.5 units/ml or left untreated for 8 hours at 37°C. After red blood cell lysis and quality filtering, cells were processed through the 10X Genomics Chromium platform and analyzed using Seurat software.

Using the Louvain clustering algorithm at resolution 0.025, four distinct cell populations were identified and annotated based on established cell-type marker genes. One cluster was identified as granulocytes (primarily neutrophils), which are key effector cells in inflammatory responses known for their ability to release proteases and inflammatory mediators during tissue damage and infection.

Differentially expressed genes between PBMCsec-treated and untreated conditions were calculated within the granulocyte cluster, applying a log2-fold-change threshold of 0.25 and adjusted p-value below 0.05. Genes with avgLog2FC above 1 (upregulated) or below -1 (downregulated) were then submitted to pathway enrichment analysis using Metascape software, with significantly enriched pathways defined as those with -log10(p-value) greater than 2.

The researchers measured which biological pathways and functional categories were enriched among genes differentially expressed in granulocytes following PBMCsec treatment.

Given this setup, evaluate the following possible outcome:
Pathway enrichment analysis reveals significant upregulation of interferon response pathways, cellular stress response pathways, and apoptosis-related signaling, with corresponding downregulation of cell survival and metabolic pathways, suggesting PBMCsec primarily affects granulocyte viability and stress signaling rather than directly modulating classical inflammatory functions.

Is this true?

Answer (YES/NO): NO